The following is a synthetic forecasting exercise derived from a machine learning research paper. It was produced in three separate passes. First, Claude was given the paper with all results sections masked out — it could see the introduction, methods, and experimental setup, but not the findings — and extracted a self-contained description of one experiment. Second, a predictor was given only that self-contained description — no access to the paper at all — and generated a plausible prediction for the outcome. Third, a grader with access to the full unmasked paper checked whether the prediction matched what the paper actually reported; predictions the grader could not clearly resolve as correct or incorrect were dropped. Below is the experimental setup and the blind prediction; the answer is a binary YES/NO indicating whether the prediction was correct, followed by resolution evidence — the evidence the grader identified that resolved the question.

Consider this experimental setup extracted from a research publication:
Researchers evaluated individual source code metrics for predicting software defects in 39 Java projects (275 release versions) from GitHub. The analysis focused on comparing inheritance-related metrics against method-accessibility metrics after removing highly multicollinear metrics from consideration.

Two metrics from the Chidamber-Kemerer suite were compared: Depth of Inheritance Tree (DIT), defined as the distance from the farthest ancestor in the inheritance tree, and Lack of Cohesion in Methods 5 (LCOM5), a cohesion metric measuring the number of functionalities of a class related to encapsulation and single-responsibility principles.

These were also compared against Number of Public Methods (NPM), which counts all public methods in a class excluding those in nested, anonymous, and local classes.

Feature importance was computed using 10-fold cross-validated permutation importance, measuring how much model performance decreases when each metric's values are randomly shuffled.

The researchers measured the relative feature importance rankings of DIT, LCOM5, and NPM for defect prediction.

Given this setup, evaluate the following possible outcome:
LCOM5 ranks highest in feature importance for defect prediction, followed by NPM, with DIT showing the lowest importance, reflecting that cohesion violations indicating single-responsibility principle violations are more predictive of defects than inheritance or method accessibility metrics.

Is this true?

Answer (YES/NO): NO